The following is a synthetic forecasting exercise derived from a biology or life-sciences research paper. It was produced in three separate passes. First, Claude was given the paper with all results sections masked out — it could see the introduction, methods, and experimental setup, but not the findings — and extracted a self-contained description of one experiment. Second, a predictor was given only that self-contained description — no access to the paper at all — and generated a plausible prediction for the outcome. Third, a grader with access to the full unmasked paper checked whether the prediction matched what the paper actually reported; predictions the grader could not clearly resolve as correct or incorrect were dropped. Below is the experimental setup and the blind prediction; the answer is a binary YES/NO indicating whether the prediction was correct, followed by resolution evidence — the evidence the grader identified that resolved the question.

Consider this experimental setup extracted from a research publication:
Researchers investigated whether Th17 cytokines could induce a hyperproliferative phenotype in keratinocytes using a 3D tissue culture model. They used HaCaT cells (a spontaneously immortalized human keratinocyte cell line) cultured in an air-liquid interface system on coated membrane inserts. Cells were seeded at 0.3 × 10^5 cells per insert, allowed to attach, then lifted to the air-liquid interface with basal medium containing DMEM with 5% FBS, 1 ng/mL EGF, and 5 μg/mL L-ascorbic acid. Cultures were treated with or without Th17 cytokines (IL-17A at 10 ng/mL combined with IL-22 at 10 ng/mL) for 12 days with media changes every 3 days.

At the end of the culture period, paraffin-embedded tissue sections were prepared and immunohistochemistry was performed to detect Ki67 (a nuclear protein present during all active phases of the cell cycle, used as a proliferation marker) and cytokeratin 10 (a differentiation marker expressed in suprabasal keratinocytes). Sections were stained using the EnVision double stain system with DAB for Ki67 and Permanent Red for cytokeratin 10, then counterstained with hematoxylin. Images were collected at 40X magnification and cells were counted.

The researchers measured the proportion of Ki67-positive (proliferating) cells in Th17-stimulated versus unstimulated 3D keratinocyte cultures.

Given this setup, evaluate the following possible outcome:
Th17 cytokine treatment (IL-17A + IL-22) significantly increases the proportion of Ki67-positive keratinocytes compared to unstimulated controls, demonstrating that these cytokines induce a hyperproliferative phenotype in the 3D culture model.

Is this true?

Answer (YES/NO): NO